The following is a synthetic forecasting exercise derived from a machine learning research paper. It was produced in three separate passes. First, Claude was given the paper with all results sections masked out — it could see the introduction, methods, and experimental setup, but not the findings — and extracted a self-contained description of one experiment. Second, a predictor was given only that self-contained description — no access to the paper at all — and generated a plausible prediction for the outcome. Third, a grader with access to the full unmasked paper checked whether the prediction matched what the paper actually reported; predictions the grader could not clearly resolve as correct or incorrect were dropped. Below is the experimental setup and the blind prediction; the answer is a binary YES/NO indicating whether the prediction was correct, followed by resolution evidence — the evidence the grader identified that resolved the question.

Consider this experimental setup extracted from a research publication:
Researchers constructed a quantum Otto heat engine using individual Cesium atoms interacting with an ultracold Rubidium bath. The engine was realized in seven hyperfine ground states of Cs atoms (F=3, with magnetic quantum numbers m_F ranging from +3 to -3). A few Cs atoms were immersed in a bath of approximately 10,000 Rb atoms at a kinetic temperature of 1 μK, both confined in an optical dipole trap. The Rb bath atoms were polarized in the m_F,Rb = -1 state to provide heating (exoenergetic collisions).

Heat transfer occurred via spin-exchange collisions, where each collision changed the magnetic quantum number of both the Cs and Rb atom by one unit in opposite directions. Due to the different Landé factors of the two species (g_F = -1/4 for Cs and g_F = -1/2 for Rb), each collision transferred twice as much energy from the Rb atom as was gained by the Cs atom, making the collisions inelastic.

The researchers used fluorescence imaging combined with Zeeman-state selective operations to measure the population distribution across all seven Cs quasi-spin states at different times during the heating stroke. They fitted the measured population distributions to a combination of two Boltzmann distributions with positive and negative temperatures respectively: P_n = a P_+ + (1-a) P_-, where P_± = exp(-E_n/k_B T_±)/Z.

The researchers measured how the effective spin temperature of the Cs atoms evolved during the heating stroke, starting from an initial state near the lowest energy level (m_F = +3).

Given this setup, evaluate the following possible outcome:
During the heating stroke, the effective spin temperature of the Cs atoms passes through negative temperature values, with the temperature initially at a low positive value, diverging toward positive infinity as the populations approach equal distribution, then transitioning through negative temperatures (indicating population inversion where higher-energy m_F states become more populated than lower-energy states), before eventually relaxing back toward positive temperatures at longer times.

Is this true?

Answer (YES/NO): NO